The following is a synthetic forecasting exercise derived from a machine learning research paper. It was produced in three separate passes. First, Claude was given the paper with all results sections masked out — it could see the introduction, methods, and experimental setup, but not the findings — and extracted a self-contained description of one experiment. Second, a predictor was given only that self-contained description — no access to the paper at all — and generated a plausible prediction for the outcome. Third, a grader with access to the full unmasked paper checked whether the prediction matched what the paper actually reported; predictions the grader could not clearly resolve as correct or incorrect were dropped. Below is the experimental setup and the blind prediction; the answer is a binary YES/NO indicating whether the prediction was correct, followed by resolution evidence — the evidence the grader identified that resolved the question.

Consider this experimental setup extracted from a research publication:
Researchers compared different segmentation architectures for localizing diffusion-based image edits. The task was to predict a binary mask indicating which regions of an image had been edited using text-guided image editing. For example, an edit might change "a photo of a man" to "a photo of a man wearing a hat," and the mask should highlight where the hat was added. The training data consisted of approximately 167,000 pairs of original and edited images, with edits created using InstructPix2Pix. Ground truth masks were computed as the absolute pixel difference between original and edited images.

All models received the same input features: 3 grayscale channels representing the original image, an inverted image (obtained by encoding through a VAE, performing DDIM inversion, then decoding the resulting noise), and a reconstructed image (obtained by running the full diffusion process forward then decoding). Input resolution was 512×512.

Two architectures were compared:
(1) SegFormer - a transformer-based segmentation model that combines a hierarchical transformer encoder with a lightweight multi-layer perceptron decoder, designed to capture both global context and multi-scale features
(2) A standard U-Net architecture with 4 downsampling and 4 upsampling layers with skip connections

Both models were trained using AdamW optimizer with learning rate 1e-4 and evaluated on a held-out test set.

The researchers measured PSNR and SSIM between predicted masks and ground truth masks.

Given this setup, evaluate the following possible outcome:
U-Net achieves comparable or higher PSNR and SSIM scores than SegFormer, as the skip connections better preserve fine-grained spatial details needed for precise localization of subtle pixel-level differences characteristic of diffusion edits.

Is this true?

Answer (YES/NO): YES